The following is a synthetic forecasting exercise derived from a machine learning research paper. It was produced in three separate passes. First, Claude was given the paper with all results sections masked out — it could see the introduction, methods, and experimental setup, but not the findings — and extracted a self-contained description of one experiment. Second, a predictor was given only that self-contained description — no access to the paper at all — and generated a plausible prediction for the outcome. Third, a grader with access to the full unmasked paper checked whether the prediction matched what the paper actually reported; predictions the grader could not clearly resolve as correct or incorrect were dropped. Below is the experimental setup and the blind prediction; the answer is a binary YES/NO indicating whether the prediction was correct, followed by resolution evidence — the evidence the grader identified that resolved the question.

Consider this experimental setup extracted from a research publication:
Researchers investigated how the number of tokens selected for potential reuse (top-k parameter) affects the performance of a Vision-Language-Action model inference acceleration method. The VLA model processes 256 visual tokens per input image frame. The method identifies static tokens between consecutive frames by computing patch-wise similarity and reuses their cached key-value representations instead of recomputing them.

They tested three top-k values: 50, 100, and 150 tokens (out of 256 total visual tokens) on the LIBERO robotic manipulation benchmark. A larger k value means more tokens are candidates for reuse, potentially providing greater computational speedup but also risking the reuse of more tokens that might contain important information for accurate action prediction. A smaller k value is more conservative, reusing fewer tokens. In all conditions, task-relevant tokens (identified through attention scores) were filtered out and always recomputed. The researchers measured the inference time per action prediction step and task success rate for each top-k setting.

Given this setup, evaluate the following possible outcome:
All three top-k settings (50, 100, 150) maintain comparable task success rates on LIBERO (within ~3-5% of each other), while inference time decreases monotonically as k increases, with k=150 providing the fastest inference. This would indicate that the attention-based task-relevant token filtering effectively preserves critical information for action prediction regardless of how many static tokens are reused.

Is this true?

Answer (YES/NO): NO